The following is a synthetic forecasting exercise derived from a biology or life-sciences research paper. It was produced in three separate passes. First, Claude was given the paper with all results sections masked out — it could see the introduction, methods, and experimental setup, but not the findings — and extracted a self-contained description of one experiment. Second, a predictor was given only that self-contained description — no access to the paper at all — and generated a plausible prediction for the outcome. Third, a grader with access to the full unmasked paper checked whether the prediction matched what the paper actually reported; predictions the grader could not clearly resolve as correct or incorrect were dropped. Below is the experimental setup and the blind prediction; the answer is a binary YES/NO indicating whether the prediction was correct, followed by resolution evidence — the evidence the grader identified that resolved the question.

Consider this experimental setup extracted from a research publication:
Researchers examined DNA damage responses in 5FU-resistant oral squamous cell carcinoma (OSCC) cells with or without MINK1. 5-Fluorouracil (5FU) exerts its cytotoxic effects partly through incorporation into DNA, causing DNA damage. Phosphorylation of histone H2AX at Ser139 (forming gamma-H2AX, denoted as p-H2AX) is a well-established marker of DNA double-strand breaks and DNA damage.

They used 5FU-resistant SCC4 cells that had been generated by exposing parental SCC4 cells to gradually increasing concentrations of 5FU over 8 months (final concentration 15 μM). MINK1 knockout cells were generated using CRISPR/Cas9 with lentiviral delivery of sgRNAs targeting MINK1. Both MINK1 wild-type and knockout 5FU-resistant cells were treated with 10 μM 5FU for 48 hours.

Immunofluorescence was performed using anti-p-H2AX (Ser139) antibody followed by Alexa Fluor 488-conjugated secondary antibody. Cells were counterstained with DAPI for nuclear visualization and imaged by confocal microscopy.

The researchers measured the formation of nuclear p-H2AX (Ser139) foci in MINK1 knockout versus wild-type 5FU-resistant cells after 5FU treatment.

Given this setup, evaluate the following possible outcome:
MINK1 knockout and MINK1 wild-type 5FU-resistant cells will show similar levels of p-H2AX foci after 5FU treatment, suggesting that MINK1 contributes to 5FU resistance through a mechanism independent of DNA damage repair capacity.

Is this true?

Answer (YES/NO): NO